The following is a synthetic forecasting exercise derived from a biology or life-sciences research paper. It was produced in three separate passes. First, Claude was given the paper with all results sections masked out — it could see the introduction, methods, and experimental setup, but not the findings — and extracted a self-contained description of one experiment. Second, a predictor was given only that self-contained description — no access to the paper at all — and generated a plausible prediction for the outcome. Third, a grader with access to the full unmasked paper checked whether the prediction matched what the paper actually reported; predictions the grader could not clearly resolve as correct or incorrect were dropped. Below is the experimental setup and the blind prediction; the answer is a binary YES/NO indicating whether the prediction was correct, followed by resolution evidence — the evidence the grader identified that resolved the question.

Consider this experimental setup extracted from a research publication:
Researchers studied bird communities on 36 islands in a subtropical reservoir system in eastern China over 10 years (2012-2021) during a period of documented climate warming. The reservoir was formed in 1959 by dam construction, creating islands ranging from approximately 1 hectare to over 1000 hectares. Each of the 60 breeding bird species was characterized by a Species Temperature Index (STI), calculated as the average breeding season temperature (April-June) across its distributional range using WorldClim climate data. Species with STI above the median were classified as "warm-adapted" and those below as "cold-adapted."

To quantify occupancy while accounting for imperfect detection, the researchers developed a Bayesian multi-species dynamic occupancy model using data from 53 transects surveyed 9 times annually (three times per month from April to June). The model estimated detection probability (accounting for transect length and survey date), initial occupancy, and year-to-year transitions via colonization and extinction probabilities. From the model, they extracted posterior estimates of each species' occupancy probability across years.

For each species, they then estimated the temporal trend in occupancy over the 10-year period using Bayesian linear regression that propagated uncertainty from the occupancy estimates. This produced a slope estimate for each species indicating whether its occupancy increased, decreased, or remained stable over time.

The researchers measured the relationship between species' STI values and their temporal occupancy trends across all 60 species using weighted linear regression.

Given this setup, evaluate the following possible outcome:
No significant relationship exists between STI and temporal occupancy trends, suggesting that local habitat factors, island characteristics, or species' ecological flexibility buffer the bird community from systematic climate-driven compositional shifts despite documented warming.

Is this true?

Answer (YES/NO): NO